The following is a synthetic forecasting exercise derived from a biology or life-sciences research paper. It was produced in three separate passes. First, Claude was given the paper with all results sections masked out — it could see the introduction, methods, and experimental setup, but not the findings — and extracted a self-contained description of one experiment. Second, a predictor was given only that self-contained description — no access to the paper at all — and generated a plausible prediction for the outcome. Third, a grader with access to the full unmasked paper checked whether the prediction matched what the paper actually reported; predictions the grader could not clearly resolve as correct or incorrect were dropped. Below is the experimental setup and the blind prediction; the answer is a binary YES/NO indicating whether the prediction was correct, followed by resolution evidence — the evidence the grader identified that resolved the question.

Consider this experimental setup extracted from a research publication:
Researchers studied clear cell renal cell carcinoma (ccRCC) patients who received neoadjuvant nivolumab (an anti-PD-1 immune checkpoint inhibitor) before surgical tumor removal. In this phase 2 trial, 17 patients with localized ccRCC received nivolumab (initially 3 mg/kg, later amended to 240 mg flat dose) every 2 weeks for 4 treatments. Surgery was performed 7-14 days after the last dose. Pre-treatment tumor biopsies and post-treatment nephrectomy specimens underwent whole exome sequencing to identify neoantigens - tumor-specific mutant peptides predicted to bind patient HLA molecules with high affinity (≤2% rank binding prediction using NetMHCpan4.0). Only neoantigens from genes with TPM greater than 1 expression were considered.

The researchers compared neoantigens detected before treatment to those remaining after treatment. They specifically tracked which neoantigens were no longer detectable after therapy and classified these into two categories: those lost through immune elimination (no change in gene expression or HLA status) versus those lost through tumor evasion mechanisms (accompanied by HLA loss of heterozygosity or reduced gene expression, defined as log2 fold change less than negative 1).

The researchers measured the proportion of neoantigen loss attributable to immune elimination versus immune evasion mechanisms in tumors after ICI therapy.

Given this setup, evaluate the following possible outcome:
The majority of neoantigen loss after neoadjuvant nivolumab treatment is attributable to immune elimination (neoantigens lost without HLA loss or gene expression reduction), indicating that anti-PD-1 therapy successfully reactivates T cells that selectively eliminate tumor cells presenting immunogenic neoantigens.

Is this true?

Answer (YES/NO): NO